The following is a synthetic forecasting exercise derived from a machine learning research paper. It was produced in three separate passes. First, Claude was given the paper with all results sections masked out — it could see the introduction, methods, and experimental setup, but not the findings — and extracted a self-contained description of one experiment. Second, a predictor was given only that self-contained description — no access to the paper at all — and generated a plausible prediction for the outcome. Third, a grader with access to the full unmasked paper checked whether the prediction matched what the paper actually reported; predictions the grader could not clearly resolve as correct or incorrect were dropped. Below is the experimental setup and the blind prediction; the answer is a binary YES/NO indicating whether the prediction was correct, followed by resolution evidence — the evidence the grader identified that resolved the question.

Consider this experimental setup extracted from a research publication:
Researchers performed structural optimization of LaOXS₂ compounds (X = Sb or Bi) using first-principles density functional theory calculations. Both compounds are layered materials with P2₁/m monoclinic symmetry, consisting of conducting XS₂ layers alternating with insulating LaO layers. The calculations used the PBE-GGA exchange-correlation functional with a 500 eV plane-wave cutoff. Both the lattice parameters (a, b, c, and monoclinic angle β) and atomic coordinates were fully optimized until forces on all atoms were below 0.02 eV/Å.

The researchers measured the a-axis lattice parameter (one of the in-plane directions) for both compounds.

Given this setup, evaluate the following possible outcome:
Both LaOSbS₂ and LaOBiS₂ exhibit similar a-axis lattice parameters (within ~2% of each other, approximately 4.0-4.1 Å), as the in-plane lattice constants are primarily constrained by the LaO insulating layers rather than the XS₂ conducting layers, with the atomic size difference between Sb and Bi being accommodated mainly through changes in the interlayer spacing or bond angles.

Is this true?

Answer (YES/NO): YES